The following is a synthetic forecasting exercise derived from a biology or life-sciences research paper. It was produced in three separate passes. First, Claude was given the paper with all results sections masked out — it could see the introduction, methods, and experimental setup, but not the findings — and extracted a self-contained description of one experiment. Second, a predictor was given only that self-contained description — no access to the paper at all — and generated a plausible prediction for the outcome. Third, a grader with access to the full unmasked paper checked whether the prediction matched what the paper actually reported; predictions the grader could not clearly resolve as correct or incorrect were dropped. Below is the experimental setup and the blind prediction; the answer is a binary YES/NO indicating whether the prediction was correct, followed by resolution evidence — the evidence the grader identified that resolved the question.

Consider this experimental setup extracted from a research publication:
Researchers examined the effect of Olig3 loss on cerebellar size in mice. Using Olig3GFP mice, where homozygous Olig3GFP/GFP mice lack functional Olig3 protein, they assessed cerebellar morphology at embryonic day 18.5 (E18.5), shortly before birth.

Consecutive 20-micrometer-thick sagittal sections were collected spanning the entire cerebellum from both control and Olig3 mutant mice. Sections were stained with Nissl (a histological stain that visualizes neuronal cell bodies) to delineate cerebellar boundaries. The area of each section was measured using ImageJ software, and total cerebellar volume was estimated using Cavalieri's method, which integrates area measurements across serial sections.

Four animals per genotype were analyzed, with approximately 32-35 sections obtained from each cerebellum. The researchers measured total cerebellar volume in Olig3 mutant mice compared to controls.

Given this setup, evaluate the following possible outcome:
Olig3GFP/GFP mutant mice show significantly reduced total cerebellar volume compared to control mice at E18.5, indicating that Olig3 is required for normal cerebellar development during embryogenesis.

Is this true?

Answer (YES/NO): YES